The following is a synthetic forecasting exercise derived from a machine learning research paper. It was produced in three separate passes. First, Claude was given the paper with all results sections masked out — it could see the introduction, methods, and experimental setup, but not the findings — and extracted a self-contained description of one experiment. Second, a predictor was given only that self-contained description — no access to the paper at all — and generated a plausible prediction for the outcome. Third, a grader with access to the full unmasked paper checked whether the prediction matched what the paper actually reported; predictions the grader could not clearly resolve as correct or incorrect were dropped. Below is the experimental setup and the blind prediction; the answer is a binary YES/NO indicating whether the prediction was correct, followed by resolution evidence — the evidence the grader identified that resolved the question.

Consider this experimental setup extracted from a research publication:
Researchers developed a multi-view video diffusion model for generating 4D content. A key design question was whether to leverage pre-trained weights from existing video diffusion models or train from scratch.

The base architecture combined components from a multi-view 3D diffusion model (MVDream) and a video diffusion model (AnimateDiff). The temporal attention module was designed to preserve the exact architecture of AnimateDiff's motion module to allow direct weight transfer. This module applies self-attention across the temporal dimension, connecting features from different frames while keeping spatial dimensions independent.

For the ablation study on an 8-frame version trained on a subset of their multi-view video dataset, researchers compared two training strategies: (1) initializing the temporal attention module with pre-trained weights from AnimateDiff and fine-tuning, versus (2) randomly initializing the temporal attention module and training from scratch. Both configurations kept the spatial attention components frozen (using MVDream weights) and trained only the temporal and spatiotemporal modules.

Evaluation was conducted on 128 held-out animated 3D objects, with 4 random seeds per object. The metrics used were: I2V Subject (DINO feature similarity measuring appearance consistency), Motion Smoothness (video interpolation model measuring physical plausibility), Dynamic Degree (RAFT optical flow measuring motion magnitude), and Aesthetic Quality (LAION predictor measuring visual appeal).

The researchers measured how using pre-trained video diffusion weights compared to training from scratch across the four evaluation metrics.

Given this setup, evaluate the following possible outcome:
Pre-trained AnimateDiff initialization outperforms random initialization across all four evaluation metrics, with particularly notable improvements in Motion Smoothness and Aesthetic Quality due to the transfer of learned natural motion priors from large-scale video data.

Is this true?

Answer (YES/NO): NO